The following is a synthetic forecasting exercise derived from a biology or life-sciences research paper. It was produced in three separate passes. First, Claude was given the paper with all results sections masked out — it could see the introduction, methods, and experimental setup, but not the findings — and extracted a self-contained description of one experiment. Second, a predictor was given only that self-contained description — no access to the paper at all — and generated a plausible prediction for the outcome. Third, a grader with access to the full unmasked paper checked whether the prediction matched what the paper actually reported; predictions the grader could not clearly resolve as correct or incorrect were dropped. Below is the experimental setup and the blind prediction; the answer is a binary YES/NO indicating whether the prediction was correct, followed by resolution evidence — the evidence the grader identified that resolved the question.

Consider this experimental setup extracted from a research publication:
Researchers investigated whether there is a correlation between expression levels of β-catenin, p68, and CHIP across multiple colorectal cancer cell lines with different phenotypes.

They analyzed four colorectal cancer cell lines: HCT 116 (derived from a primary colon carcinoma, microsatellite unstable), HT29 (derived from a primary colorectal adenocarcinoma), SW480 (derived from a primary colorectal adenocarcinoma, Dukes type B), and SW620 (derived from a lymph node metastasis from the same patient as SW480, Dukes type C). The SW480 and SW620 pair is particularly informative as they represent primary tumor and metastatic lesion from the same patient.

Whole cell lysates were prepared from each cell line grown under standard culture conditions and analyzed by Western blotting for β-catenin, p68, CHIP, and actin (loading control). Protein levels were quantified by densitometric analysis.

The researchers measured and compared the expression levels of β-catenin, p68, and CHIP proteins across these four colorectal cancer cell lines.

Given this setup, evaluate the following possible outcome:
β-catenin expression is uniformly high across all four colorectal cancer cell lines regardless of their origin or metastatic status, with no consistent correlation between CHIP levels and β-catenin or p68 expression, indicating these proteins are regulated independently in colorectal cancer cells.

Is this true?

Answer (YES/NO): NO